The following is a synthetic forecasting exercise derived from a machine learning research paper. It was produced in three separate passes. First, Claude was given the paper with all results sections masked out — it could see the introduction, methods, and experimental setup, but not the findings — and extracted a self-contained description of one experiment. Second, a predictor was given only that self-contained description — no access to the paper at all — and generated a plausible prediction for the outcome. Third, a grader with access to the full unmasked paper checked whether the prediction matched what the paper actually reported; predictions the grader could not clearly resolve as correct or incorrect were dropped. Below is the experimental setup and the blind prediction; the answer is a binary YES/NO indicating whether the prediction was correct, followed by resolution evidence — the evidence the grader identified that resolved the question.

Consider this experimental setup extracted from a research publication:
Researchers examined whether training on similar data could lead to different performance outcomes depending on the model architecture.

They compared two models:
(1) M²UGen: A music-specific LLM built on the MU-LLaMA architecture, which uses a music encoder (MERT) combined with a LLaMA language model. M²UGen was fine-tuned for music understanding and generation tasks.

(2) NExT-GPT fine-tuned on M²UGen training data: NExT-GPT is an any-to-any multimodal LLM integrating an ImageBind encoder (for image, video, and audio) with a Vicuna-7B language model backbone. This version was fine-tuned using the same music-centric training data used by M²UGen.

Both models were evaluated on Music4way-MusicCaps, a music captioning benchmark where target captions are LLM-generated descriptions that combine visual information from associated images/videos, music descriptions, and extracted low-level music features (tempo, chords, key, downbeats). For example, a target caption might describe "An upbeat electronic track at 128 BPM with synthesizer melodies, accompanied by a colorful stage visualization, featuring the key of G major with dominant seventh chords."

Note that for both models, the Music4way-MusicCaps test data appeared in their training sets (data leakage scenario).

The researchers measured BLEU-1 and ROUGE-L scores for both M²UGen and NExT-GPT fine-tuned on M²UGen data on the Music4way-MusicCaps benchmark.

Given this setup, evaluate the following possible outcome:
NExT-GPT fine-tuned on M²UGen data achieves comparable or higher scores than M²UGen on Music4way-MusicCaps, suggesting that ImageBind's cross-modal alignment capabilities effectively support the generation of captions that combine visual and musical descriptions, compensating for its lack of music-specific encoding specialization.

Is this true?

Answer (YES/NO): YES